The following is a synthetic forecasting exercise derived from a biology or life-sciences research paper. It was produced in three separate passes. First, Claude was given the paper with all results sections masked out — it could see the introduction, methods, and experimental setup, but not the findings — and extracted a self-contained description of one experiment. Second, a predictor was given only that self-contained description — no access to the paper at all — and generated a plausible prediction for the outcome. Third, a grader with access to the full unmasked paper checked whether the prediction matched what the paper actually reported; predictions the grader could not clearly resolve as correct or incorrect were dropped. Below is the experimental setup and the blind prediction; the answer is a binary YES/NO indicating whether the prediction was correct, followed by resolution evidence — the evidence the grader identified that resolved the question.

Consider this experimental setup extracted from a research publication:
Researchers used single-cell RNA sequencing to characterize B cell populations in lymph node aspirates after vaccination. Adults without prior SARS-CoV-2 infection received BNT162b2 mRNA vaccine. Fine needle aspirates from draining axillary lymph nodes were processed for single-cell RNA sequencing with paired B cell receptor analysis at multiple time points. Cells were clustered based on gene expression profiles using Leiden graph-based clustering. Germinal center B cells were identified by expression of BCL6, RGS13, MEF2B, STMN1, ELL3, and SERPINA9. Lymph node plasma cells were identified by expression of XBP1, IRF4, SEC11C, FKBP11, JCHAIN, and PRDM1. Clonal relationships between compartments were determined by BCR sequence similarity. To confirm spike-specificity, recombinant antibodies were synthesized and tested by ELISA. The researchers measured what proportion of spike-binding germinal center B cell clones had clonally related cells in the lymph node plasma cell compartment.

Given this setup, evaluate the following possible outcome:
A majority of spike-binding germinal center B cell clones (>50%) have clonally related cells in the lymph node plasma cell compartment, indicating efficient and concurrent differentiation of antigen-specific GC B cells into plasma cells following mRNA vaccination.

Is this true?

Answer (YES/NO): YES